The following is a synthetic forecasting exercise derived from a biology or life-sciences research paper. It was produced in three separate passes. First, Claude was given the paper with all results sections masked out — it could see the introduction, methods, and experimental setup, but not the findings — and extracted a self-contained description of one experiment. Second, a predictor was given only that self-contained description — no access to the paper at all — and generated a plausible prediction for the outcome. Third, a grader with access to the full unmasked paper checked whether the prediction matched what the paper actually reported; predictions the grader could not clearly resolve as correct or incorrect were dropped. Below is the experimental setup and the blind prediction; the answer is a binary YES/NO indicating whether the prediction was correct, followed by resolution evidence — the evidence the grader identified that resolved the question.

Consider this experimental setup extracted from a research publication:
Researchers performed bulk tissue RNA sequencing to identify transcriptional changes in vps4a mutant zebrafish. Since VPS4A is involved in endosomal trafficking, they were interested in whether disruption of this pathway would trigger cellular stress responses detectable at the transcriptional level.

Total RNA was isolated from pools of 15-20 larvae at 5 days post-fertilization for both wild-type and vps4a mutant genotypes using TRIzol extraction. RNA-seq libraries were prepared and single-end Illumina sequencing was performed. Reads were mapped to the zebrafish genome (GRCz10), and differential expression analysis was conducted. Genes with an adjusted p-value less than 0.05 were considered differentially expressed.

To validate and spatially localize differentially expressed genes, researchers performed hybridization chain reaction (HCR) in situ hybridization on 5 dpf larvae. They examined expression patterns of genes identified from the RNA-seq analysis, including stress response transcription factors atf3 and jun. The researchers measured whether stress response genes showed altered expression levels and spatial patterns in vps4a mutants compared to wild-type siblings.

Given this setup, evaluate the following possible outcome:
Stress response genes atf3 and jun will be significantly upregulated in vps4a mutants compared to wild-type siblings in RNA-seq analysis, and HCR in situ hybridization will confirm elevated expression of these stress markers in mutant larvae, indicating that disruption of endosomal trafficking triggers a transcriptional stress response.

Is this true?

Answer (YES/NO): YES